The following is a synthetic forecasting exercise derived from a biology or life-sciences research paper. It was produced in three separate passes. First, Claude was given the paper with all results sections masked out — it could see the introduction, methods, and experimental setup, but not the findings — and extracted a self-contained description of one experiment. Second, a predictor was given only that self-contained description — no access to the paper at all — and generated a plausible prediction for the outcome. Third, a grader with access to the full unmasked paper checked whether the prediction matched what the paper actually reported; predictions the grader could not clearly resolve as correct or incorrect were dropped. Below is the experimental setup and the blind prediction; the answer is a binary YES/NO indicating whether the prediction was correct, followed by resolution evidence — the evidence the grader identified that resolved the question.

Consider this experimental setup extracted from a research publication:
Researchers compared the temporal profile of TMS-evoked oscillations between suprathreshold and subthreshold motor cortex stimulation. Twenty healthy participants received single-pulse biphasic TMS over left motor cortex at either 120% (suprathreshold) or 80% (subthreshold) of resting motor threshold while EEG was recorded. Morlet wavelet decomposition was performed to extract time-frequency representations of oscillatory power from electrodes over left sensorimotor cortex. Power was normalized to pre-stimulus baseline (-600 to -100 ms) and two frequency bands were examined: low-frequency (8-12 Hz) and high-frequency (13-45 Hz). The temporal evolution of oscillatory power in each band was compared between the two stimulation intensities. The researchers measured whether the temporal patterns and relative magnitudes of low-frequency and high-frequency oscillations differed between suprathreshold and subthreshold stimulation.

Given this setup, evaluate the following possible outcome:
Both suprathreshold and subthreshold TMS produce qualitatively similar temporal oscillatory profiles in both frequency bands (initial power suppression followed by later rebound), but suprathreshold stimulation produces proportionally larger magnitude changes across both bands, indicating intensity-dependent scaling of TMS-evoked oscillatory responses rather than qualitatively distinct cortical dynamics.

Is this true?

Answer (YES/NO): NO